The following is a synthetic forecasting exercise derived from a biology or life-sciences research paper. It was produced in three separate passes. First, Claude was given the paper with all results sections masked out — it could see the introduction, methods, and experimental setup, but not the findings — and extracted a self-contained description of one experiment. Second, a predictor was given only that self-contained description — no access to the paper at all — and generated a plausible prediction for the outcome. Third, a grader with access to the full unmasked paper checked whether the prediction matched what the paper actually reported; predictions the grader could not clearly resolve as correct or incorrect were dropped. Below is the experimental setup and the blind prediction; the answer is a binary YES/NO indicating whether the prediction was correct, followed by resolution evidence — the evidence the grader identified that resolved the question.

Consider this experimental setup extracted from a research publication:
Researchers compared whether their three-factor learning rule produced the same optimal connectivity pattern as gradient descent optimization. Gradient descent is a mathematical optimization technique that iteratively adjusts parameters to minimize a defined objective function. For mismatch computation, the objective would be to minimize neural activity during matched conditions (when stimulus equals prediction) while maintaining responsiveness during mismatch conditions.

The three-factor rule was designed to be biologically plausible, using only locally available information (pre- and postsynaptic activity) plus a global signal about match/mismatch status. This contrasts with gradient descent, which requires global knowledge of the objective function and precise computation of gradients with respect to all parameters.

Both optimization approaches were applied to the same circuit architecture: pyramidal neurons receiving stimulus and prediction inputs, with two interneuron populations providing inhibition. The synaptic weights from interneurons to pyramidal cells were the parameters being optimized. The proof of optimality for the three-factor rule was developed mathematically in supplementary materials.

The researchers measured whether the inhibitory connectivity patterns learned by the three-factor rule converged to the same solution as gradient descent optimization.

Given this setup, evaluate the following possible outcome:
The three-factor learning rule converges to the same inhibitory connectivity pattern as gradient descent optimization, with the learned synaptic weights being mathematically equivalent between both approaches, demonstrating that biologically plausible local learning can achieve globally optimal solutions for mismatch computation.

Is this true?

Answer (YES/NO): YES